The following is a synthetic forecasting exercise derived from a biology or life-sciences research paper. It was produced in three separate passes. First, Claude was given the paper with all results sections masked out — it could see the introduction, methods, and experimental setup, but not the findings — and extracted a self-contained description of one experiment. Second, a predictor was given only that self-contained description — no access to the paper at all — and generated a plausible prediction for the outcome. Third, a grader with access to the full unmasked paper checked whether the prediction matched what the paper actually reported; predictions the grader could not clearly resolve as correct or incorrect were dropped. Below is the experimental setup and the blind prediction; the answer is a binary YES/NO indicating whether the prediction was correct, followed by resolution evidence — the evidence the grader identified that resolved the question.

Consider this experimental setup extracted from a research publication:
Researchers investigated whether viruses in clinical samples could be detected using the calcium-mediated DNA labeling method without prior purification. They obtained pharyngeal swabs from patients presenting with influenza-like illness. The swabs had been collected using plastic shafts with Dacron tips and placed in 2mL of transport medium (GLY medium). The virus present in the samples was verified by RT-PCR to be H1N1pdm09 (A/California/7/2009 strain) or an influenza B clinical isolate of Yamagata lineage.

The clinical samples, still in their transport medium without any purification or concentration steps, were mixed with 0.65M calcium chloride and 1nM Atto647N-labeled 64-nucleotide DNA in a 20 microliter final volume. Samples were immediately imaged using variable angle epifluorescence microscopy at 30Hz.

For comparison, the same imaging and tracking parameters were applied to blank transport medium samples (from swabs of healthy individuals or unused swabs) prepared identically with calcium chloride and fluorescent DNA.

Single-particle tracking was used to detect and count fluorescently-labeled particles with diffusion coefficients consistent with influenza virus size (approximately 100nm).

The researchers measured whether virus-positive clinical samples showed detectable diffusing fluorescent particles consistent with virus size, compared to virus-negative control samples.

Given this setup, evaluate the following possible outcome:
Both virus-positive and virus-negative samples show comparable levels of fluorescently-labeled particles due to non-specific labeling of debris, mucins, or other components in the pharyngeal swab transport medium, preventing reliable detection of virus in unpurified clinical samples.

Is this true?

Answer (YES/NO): NO